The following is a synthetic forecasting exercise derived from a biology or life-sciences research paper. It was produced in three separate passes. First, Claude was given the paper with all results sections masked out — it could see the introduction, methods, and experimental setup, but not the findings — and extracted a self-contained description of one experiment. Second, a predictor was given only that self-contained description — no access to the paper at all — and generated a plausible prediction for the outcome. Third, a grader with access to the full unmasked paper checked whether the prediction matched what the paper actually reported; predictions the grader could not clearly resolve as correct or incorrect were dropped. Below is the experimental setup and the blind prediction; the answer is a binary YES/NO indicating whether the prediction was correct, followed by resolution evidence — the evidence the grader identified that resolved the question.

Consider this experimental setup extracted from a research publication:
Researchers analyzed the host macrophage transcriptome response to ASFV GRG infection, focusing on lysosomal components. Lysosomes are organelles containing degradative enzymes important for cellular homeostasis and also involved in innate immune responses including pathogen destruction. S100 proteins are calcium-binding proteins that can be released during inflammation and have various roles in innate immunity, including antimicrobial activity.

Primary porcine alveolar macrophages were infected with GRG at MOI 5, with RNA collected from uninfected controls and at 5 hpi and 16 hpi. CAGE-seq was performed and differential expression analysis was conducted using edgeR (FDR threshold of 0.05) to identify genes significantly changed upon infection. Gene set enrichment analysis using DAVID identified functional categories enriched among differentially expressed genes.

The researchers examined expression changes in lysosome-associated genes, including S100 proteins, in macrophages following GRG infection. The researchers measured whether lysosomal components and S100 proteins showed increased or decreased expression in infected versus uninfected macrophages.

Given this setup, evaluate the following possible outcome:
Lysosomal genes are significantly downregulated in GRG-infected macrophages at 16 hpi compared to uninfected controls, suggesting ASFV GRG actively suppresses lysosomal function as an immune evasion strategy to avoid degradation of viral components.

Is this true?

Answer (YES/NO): NO